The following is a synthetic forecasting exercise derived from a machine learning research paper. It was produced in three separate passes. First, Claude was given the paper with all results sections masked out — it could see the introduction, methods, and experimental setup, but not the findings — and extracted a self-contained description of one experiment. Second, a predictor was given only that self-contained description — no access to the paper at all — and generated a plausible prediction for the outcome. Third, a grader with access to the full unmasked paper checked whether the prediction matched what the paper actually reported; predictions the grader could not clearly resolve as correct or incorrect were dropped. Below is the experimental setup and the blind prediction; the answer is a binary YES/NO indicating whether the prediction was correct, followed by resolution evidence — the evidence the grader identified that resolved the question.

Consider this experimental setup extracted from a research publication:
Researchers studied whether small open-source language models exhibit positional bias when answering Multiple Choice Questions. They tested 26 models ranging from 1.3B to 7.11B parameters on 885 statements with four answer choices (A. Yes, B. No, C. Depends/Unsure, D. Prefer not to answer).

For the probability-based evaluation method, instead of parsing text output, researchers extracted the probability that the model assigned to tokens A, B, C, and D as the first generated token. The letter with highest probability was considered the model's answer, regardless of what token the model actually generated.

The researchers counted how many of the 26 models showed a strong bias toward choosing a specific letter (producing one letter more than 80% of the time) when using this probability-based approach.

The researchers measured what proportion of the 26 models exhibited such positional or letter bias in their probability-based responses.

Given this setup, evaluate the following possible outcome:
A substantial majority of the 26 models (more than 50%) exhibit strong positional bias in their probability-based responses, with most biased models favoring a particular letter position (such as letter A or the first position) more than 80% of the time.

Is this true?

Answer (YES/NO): YES